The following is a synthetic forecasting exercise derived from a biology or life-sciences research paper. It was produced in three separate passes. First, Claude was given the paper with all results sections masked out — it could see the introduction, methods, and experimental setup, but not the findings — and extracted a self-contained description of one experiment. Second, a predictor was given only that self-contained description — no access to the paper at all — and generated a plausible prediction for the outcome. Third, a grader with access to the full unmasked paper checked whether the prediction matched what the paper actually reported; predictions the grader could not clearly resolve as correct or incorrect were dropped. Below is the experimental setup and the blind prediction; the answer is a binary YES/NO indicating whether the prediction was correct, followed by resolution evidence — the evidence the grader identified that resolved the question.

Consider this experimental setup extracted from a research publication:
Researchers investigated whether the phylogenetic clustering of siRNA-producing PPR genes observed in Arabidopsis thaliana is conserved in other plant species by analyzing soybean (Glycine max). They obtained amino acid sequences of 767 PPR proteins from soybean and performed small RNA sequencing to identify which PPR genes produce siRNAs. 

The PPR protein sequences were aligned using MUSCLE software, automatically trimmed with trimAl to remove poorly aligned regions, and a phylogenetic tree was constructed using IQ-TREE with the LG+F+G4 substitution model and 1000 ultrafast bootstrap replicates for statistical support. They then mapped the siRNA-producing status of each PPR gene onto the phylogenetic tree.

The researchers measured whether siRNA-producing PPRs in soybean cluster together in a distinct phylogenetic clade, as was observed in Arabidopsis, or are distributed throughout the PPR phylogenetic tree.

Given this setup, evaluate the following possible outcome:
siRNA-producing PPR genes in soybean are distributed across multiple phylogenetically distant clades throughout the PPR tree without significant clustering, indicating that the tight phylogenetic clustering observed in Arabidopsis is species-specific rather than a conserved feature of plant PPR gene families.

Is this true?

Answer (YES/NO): NO